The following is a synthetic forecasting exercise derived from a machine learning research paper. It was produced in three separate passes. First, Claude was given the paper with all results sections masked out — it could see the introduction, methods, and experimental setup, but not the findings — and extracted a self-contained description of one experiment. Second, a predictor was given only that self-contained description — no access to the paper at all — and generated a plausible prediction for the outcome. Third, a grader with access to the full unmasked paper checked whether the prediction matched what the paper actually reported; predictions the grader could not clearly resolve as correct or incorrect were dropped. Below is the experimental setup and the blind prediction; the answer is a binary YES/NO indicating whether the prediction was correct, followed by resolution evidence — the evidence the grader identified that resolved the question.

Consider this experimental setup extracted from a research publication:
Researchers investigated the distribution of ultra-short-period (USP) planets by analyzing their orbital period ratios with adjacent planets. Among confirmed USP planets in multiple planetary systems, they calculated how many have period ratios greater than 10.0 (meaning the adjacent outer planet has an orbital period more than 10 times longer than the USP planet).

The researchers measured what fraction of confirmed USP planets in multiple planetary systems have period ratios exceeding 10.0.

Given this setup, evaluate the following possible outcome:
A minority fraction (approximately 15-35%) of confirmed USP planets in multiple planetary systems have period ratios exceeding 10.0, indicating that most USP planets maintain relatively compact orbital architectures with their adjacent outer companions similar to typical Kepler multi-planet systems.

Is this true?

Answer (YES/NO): NO